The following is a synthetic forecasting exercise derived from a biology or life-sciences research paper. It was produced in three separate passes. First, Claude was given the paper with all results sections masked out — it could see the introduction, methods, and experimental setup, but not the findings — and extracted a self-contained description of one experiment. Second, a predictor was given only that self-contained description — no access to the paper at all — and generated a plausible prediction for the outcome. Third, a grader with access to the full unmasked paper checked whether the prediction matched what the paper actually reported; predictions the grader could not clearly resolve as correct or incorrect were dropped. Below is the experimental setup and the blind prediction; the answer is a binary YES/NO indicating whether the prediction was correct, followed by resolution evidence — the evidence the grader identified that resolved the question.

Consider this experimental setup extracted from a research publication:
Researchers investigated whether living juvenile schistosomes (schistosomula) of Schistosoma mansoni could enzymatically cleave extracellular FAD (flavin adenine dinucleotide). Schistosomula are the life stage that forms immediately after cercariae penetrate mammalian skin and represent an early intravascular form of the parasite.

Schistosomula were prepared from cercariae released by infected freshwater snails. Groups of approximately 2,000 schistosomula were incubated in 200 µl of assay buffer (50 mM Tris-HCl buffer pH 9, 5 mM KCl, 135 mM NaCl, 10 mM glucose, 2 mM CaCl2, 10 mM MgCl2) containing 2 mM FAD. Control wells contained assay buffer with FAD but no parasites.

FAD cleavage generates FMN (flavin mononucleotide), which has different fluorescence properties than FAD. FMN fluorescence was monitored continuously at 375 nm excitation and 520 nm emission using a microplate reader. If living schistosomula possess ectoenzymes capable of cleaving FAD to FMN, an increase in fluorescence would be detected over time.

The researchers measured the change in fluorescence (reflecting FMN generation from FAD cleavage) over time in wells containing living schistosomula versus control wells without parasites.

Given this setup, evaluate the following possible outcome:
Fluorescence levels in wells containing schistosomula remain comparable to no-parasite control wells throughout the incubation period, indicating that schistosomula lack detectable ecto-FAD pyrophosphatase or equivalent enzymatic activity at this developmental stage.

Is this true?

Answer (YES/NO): NO